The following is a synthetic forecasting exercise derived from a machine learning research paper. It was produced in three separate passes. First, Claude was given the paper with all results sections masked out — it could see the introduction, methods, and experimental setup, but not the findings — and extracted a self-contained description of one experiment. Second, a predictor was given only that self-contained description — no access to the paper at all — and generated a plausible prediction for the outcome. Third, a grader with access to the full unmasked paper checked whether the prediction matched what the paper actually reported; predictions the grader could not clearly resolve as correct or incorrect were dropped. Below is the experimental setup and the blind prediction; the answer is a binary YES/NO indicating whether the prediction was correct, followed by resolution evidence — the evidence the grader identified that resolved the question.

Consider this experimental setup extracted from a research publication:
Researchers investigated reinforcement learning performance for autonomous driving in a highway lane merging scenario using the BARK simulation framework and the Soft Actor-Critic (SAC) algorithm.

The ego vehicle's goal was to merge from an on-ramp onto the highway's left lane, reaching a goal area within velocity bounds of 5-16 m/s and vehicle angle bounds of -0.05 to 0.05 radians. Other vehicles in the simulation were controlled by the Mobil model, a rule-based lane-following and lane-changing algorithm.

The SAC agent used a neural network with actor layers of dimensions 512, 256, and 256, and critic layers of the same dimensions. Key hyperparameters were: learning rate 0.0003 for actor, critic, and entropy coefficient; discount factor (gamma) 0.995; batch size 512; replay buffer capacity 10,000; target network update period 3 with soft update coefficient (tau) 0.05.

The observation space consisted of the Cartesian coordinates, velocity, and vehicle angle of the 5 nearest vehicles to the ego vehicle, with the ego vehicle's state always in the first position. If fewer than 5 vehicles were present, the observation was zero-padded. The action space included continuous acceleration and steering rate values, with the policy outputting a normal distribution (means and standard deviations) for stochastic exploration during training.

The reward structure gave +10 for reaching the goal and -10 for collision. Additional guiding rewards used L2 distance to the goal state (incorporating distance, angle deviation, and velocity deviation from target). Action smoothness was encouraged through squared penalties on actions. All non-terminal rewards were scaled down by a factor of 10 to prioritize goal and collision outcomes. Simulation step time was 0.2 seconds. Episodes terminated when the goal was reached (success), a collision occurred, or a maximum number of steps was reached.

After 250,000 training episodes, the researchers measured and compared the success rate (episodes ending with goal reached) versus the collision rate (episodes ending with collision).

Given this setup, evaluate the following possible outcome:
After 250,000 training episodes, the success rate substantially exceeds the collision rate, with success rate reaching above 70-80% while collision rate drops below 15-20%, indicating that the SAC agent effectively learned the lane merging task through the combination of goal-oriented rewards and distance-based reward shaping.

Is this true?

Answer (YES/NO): NO